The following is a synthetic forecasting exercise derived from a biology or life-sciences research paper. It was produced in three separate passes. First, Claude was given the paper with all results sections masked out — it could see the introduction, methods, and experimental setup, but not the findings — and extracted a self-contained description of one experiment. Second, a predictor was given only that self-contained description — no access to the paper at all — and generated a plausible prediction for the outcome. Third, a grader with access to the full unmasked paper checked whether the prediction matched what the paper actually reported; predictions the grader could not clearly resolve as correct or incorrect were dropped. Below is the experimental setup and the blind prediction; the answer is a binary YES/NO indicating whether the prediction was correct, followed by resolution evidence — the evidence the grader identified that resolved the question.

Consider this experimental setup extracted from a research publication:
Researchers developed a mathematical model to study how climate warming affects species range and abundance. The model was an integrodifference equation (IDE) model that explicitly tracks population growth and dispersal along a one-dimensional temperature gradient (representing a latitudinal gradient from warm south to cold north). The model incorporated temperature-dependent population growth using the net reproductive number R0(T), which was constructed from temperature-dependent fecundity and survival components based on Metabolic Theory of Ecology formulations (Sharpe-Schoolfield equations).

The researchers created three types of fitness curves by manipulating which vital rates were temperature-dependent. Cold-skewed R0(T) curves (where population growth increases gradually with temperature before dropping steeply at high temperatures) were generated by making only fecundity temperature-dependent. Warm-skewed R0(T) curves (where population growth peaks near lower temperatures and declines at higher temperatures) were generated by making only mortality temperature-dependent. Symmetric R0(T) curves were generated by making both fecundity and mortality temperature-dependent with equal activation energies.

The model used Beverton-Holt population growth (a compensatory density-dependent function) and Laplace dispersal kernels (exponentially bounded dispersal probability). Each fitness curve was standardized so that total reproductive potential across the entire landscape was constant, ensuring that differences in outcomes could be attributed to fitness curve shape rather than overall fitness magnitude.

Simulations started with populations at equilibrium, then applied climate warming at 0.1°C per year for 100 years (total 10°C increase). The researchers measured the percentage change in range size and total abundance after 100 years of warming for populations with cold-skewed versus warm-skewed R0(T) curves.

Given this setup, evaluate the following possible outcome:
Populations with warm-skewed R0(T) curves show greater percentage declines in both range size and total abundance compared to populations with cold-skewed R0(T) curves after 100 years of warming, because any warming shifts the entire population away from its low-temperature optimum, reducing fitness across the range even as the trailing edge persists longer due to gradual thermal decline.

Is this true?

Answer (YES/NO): NO